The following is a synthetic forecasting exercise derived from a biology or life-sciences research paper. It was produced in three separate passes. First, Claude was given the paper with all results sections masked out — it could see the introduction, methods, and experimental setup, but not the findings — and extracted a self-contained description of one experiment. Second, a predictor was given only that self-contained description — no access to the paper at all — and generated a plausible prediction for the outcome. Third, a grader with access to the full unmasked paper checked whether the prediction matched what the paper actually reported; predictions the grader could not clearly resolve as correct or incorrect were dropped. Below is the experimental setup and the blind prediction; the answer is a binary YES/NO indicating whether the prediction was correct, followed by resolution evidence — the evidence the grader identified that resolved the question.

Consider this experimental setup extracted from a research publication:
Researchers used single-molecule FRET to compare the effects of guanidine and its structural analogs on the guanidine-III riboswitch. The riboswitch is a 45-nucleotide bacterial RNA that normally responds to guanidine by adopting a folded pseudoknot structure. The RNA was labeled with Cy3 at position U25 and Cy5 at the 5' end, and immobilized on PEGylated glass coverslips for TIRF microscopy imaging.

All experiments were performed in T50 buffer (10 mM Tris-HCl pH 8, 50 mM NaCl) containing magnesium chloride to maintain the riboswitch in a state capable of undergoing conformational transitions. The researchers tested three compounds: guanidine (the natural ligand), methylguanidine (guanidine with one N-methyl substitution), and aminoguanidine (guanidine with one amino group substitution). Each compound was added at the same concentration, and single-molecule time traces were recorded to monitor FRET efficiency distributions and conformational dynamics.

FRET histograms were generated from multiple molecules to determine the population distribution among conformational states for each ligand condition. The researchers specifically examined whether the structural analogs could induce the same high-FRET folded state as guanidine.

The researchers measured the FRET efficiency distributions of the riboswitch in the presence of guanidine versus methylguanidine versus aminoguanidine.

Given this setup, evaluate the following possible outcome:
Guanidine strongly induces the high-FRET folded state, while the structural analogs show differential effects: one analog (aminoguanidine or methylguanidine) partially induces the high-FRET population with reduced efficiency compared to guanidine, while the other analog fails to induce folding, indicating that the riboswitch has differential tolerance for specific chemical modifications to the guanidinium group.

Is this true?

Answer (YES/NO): NO